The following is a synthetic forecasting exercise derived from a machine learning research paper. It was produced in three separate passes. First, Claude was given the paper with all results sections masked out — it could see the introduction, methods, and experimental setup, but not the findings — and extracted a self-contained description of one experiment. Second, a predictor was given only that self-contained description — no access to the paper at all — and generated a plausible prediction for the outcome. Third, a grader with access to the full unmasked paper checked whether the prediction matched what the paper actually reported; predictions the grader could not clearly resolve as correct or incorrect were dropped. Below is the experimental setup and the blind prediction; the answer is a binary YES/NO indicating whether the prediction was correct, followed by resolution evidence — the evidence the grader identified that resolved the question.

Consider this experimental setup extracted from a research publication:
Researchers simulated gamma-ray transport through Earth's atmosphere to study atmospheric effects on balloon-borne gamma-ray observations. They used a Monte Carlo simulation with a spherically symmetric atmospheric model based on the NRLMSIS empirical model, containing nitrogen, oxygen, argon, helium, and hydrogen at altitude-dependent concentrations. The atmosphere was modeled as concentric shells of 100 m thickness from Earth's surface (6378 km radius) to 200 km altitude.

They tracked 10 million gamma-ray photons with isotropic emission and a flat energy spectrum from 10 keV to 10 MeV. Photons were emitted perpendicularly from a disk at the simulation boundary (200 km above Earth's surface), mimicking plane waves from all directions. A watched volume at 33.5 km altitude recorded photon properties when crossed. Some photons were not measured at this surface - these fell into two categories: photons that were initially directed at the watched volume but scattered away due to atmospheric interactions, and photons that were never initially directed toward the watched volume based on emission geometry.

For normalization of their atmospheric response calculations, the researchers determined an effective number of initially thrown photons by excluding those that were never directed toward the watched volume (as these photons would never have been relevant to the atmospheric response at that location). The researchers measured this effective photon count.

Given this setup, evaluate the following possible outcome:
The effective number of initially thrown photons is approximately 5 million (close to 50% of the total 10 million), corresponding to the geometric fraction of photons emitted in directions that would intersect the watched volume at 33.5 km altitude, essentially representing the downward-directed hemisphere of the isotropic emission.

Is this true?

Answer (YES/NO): NO